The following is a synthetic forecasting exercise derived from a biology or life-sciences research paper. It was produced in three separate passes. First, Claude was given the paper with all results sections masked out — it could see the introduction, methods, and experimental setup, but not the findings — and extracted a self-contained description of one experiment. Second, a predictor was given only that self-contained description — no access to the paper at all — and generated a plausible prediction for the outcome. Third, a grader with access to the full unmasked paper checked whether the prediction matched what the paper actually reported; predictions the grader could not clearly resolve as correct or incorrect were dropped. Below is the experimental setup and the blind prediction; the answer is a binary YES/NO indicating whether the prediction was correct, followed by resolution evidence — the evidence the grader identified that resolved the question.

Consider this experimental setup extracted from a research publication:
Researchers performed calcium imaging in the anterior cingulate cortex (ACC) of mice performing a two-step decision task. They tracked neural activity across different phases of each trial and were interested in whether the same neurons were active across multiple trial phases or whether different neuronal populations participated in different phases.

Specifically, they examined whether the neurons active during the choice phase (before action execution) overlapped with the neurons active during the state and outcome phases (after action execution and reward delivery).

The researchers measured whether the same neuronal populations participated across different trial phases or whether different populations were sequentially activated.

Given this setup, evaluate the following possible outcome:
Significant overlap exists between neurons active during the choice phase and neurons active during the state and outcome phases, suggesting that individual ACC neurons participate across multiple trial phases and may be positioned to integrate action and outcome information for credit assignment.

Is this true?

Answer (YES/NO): NO